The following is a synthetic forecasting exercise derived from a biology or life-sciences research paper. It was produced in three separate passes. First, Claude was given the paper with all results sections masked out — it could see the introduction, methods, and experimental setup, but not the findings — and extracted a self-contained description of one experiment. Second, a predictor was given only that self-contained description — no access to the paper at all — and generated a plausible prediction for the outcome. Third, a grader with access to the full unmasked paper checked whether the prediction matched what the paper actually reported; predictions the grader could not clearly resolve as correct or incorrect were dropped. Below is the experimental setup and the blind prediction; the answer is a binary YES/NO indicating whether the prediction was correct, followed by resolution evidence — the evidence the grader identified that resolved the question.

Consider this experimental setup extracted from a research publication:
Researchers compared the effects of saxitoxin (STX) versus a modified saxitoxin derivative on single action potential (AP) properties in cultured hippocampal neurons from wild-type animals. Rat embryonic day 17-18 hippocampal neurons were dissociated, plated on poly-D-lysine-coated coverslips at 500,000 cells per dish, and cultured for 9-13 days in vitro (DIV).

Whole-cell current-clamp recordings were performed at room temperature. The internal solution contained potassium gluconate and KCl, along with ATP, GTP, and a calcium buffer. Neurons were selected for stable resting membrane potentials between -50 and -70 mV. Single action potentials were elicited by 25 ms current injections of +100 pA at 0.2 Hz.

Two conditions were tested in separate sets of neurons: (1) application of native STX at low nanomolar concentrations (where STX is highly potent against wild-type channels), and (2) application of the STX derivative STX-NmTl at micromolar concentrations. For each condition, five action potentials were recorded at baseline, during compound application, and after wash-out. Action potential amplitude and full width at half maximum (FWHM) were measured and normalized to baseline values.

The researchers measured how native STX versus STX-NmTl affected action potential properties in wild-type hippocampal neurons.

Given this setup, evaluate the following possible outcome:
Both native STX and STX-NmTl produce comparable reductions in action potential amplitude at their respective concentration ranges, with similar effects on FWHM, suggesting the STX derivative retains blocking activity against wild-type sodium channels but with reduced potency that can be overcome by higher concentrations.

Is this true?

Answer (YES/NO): NO